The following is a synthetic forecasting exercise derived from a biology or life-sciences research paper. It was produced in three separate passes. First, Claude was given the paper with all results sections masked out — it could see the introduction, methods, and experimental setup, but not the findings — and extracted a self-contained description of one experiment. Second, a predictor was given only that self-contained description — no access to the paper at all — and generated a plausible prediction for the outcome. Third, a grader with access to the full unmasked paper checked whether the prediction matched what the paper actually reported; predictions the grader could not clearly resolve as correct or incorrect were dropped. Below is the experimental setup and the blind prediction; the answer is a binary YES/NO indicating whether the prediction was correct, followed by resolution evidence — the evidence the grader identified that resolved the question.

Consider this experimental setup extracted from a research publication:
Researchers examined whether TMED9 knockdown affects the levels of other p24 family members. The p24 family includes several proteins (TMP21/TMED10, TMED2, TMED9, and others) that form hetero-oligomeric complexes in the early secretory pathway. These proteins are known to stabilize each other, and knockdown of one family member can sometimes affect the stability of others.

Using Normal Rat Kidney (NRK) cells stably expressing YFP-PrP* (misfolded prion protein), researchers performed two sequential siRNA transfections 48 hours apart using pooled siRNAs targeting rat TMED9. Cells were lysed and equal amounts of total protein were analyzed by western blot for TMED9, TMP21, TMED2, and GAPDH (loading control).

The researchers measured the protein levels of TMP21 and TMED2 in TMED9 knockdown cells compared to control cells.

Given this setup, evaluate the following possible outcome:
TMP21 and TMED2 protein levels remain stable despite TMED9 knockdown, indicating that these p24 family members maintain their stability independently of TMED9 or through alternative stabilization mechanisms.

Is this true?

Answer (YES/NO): NO